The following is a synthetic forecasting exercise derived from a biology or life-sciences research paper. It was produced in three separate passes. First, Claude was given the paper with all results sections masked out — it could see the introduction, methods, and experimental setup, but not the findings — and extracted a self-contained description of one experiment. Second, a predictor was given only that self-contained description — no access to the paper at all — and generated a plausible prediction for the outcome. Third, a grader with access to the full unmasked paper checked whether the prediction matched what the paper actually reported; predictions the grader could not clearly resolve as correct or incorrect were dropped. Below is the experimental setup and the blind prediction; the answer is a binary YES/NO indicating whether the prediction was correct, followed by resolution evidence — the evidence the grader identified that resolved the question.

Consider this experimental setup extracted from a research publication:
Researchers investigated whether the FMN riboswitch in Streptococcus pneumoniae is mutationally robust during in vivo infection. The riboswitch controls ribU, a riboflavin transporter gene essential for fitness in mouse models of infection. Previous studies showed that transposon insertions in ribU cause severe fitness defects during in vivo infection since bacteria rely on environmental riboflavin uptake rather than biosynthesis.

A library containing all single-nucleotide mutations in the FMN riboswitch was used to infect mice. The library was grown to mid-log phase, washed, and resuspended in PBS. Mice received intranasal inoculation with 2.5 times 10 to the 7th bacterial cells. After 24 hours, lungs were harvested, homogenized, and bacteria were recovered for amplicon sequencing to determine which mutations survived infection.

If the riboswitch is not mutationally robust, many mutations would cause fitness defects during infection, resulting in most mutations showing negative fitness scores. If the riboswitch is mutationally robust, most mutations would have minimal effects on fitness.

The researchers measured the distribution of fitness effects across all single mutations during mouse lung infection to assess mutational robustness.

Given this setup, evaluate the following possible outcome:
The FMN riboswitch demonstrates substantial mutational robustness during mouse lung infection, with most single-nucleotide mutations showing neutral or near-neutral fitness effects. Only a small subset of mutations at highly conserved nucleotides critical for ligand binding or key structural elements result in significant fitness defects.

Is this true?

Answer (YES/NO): NO